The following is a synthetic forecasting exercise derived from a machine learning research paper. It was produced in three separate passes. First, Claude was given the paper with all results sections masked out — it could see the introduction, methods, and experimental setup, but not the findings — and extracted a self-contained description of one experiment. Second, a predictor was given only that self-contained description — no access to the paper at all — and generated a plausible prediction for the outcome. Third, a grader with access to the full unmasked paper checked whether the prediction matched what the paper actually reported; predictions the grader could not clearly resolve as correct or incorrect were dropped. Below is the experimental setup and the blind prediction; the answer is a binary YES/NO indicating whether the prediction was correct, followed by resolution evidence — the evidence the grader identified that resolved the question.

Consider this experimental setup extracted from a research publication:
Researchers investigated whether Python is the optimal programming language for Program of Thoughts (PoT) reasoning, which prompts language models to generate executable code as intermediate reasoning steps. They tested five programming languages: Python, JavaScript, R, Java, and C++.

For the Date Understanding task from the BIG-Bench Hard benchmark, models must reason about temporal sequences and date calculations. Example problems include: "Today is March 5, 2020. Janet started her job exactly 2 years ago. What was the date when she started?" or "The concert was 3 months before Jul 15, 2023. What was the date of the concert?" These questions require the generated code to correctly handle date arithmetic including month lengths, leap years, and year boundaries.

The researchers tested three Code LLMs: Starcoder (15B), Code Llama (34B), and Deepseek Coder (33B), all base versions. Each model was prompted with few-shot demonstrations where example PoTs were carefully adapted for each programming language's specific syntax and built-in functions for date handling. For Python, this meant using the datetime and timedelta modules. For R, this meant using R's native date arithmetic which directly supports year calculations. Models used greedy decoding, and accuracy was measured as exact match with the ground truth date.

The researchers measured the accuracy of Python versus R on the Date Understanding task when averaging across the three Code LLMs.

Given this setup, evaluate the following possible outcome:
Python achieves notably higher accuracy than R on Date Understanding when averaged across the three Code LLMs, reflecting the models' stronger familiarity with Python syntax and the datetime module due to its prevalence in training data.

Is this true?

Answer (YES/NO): NO